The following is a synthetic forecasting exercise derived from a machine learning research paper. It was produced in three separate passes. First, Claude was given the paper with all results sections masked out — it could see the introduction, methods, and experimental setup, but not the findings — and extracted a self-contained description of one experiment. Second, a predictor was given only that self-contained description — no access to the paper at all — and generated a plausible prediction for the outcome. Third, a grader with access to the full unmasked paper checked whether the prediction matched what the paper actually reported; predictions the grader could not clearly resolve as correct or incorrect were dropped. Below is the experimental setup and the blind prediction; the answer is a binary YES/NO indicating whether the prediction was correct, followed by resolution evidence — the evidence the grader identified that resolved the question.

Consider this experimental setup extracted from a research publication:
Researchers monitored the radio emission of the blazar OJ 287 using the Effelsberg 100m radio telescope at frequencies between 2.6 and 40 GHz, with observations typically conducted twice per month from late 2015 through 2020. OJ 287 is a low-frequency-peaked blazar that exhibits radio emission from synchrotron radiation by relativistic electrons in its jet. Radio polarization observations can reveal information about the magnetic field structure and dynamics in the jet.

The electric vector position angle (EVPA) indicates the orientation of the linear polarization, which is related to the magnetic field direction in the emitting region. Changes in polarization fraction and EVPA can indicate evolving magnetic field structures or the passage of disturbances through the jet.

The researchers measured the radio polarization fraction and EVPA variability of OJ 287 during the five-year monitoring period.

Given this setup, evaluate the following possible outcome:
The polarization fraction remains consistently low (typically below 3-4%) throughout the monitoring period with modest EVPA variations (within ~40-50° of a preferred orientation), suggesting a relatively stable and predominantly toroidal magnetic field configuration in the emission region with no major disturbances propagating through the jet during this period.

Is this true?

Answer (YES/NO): NO